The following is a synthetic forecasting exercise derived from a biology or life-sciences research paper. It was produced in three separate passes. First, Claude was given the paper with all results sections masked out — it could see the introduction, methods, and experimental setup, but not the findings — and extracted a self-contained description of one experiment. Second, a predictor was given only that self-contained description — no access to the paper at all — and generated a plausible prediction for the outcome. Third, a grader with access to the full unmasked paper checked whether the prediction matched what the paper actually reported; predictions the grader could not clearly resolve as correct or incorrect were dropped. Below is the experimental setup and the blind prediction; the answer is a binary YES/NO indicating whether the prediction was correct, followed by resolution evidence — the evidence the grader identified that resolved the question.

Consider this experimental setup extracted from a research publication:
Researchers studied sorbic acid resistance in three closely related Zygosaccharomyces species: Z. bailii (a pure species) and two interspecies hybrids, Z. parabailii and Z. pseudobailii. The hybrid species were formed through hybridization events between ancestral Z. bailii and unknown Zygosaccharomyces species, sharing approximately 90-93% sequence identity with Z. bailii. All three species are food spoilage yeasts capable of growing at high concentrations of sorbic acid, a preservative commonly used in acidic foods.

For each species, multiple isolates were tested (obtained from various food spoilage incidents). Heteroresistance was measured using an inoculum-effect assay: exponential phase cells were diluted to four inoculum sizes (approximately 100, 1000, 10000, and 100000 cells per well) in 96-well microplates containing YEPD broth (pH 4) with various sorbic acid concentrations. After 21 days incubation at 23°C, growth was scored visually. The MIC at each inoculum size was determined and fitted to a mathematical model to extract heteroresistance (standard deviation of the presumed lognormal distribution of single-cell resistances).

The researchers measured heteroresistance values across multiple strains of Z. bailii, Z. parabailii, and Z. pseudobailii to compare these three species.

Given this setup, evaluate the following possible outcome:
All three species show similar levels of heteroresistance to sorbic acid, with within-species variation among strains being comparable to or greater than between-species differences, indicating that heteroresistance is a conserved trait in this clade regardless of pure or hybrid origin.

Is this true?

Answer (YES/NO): NO